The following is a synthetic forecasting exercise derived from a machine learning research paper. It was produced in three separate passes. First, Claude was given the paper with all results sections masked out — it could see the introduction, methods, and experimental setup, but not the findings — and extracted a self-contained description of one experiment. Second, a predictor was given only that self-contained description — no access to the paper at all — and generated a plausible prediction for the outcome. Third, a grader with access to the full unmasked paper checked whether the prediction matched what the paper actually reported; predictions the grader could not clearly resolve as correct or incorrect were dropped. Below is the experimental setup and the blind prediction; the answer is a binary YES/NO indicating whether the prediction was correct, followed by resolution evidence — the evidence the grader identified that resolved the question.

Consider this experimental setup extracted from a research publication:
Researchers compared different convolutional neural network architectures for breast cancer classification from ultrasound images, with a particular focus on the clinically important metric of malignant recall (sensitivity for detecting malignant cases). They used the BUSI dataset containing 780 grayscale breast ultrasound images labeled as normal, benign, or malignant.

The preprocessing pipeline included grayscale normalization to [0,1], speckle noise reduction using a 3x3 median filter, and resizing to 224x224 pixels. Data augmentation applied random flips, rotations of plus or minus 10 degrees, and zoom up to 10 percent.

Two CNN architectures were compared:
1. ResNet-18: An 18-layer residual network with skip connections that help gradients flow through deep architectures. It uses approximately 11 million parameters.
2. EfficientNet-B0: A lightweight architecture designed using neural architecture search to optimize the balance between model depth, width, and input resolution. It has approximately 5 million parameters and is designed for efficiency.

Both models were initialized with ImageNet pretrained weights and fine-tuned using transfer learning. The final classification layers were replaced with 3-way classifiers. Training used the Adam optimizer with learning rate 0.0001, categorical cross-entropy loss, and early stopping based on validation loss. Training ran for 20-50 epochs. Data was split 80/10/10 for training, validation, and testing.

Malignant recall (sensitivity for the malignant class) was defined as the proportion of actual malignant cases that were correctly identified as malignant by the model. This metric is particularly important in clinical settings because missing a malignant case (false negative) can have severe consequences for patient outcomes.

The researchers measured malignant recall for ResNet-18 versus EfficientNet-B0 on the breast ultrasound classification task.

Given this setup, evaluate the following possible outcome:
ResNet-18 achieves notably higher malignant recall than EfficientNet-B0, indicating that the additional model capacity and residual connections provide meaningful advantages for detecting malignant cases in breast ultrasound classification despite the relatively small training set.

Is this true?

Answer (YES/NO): NO